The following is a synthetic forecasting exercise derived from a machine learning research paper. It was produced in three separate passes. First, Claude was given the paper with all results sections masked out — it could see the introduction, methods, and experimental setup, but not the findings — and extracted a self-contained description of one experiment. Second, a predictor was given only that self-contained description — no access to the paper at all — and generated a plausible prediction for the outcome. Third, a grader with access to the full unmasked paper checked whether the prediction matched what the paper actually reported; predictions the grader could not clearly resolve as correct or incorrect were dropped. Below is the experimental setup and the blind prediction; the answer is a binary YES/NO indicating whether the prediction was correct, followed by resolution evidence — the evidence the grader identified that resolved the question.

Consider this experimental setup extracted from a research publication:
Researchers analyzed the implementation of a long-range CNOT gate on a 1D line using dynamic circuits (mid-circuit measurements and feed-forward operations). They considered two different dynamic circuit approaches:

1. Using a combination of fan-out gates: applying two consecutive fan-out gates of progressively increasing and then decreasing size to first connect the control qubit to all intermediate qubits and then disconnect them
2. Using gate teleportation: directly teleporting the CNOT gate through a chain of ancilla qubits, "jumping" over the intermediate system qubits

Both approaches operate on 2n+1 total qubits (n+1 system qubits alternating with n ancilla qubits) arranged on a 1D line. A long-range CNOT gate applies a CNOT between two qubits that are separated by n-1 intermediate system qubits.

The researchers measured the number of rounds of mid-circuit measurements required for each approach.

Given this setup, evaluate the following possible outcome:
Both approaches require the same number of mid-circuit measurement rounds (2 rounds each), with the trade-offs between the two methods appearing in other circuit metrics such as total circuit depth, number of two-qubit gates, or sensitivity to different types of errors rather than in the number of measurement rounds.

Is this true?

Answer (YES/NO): NO